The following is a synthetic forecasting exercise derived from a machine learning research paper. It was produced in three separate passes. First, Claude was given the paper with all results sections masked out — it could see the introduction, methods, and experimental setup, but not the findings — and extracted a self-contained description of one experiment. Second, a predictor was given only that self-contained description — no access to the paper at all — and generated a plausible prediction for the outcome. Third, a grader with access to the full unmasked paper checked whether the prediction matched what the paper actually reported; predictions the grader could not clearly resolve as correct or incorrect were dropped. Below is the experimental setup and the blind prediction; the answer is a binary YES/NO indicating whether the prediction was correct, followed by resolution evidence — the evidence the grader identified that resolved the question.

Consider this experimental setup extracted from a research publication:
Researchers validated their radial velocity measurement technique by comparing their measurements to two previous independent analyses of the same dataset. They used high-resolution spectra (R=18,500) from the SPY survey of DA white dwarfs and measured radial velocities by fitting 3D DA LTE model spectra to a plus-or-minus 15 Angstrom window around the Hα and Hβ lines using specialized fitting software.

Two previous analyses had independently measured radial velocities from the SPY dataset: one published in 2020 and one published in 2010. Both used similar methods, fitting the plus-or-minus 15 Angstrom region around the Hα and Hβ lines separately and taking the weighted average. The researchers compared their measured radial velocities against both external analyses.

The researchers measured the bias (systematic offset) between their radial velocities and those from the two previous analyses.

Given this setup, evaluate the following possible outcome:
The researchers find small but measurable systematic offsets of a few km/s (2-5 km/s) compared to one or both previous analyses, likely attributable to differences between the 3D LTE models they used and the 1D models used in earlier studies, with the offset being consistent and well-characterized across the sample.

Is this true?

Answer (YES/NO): NO